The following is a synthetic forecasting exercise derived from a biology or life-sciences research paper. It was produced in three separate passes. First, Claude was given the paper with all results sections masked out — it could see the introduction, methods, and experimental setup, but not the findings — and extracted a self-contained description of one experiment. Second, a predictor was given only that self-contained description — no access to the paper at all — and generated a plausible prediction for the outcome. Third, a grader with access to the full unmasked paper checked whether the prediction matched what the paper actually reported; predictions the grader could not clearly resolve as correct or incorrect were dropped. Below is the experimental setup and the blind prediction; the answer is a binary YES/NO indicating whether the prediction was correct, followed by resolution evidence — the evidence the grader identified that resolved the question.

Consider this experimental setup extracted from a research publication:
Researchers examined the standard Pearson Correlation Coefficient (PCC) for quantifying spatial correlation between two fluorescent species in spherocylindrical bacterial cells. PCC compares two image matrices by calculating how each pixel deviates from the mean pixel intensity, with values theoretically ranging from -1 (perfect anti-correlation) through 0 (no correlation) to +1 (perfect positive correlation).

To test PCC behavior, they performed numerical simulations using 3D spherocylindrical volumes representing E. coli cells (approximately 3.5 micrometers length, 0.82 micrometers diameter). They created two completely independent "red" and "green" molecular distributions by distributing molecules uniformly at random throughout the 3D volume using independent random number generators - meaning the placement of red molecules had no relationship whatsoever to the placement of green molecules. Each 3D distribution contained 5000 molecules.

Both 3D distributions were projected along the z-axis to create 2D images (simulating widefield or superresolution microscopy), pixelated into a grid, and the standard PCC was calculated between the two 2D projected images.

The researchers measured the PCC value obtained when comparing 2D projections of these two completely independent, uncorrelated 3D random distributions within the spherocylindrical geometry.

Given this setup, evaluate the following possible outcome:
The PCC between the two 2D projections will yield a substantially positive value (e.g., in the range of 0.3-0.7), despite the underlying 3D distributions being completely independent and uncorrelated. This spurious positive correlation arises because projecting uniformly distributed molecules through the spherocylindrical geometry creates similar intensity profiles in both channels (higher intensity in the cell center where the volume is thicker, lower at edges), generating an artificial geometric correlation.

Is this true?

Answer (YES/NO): NO